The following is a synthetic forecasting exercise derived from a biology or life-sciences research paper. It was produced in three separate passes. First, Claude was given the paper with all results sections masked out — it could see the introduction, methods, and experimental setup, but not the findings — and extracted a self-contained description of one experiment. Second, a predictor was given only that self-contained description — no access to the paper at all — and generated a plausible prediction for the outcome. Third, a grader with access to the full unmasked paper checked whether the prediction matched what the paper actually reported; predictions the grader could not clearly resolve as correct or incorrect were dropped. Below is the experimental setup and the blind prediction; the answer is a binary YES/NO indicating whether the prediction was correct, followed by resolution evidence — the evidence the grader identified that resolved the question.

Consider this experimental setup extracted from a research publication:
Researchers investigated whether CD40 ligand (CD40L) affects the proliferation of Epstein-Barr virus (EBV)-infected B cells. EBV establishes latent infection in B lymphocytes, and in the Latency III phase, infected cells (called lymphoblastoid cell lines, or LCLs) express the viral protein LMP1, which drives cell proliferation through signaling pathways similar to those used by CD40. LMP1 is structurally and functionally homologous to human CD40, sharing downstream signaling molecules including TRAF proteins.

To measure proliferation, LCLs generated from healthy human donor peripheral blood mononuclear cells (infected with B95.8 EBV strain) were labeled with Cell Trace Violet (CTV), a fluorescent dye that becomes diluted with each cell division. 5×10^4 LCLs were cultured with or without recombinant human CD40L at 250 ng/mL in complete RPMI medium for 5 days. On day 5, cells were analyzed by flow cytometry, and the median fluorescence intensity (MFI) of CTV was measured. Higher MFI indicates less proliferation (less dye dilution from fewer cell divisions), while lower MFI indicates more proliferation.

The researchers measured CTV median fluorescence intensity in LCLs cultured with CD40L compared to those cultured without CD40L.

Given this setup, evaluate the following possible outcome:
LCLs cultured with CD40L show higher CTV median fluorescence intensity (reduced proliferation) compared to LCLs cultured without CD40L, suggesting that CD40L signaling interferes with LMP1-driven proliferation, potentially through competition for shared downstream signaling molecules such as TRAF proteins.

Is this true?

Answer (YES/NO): YES